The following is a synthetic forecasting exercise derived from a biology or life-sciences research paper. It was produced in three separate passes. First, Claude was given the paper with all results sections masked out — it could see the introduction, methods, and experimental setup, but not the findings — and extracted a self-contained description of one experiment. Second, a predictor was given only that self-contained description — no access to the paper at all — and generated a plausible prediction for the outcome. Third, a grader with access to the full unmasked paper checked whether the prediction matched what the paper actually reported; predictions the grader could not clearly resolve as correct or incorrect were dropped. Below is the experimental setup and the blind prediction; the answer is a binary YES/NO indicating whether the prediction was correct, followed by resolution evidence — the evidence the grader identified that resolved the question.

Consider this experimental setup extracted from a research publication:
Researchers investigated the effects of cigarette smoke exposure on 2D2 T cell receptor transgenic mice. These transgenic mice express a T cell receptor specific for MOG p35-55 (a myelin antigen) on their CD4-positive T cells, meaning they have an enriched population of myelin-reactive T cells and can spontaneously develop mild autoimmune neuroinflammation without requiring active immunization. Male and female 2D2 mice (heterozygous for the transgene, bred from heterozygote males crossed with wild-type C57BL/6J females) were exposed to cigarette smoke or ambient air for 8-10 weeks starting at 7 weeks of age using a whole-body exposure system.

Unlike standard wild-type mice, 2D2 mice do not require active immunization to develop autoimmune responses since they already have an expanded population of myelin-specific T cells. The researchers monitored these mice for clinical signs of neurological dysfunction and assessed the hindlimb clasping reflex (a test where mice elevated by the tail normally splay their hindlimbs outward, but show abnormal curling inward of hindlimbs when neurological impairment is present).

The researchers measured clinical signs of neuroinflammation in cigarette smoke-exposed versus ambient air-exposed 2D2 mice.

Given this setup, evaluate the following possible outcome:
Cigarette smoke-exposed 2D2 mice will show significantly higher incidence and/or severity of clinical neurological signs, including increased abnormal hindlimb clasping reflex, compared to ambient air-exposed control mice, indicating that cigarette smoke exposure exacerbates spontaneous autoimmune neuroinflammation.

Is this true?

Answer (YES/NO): YES